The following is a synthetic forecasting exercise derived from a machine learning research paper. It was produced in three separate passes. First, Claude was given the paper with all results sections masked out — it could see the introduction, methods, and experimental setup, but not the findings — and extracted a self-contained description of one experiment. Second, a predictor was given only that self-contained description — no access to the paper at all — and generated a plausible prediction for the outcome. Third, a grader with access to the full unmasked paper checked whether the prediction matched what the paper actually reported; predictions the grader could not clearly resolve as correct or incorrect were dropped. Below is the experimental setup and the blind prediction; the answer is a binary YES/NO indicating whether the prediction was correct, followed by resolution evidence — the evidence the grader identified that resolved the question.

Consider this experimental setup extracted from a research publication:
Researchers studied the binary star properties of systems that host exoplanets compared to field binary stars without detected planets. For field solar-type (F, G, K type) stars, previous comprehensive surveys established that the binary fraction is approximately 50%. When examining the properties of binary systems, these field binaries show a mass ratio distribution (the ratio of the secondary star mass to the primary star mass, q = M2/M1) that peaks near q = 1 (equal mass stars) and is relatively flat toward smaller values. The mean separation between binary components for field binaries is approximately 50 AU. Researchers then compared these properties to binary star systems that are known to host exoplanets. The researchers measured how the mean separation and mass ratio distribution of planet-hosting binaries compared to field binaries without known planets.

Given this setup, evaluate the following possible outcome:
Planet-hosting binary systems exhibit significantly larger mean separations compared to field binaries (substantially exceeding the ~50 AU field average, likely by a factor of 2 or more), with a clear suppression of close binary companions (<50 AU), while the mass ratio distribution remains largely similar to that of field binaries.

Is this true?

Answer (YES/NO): NO